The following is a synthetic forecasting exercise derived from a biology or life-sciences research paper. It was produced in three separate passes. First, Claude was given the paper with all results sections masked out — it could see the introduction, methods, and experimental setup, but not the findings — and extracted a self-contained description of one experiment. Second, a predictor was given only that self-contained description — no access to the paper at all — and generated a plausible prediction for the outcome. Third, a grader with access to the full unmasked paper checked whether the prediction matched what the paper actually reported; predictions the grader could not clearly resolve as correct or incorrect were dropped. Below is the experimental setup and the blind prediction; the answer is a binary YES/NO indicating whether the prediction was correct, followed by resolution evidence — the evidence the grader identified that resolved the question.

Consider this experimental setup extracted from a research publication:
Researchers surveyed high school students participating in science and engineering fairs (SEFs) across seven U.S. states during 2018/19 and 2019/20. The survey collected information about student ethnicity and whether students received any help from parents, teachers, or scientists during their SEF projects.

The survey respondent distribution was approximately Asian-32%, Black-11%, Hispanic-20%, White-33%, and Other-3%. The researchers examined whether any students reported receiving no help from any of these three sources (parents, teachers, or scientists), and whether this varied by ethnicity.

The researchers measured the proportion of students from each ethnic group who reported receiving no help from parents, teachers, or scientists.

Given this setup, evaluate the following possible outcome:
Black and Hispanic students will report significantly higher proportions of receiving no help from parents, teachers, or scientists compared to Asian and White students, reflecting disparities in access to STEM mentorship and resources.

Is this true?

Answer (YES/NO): NO